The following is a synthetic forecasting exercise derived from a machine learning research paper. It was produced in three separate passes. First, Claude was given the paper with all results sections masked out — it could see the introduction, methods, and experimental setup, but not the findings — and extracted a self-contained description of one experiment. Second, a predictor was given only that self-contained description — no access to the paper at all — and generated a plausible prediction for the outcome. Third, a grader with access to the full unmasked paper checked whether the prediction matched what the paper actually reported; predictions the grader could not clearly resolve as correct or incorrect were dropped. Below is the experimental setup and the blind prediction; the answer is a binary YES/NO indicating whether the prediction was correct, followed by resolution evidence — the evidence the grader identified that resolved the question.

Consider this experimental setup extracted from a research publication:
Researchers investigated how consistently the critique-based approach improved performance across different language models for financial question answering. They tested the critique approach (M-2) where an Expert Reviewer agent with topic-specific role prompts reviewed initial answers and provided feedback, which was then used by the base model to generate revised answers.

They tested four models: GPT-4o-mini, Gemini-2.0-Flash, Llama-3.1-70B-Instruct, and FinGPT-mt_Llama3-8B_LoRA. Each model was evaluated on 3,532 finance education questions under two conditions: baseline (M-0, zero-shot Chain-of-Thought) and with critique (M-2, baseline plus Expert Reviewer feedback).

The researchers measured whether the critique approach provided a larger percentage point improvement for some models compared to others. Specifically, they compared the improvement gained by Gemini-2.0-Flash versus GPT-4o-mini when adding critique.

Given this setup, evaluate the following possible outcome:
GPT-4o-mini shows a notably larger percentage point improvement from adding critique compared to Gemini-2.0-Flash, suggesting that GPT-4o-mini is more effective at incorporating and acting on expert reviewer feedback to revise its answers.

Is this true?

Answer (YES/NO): NO